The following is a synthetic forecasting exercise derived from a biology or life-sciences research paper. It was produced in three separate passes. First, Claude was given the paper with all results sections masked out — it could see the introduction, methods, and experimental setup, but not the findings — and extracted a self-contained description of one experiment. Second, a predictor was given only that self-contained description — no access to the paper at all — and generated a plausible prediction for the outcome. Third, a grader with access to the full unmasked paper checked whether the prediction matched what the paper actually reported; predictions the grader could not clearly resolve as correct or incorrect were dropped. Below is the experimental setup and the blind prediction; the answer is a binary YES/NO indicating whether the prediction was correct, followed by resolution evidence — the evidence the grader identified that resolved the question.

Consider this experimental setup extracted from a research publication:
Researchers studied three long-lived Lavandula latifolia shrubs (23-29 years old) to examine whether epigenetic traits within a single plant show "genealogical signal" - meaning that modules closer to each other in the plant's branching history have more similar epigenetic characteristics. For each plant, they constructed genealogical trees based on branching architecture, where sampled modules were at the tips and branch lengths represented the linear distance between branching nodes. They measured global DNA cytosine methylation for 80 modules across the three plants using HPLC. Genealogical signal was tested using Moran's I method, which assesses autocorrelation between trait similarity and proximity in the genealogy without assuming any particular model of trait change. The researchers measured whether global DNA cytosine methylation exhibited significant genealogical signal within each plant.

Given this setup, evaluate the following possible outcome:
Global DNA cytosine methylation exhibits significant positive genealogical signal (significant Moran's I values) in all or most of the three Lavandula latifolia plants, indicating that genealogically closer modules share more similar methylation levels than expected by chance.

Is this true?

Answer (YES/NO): YES